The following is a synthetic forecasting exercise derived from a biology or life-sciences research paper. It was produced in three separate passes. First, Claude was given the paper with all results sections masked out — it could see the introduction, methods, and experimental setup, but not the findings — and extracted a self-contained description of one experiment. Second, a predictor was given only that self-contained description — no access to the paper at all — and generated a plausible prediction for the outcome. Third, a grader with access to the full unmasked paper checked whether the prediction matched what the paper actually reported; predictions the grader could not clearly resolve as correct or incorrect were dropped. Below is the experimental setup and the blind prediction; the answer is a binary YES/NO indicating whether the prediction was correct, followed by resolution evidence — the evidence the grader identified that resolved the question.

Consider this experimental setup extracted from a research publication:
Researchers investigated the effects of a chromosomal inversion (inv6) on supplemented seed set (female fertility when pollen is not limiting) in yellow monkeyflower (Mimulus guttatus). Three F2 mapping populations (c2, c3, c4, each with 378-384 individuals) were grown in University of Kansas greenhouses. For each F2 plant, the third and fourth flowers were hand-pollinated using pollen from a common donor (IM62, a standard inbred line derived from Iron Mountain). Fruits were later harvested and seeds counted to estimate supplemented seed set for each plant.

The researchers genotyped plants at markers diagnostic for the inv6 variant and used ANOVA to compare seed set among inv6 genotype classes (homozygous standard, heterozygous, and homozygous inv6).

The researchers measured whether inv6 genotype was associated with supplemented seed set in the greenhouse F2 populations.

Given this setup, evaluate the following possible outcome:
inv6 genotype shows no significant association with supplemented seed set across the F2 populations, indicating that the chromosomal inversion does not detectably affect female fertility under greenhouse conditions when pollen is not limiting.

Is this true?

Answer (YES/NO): NO